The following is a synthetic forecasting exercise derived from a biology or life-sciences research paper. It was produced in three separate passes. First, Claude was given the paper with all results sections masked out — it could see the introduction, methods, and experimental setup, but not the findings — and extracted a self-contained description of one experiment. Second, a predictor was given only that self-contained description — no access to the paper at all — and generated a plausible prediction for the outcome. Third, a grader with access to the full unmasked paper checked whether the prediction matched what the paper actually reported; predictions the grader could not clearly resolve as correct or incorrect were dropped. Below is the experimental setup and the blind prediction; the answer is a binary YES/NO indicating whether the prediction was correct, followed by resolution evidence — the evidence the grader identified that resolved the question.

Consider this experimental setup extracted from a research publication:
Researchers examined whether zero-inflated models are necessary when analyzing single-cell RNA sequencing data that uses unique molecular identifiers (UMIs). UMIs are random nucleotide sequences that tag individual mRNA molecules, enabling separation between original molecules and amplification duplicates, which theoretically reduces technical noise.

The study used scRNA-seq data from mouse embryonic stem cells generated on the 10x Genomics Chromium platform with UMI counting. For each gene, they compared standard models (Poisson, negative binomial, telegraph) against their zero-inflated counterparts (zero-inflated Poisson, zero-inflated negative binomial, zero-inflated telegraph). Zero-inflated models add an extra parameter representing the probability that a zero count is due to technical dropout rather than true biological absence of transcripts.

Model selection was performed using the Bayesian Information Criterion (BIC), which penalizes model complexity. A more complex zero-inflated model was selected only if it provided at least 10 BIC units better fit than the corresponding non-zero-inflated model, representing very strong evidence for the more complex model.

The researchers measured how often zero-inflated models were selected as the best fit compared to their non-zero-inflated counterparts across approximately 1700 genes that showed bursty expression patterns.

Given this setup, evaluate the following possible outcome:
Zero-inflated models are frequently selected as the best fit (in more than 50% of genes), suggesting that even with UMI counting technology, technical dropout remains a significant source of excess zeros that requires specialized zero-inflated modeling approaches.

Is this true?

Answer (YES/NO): NO